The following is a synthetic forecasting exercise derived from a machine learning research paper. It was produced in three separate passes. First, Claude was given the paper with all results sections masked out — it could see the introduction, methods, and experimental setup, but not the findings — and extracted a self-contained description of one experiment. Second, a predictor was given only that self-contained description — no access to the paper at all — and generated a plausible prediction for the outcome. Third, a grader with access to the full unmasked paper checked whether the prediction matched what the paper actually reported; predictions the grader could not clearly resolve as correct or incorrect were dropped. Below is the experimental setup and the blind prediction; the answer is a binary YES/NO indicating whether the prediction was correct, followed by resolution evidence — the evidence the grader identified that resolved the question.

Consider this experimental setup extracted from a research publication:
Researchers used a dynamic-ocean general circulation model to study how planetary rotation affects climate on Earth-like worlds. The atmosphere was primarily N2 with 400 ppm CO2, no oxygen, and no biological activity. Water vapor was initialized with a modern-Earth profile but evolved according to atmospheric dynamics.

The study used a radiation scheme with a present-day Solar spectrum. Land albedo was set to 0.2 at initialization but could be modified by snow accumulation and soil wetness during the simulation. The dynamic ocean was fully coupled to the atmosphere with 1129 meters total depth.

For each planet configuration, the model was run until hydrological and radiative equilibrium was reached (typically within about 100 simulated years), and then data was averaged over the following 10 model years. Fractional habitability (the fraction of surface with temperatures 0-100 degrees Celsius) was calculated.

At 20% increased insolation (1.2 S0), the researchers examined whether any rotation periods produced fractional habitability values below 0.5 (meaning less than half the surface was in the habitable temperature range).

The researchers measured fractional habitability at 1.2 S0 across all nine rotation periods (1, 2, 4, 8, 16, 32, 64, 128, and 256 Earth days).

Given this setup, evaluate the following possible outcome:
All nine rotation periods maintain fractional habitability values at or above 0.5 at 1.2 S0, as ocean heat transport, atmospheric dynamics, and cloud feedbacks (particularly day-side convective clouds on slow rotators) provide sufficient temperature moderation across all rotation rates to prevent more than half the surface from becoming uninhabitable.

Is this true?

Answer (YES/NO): YES